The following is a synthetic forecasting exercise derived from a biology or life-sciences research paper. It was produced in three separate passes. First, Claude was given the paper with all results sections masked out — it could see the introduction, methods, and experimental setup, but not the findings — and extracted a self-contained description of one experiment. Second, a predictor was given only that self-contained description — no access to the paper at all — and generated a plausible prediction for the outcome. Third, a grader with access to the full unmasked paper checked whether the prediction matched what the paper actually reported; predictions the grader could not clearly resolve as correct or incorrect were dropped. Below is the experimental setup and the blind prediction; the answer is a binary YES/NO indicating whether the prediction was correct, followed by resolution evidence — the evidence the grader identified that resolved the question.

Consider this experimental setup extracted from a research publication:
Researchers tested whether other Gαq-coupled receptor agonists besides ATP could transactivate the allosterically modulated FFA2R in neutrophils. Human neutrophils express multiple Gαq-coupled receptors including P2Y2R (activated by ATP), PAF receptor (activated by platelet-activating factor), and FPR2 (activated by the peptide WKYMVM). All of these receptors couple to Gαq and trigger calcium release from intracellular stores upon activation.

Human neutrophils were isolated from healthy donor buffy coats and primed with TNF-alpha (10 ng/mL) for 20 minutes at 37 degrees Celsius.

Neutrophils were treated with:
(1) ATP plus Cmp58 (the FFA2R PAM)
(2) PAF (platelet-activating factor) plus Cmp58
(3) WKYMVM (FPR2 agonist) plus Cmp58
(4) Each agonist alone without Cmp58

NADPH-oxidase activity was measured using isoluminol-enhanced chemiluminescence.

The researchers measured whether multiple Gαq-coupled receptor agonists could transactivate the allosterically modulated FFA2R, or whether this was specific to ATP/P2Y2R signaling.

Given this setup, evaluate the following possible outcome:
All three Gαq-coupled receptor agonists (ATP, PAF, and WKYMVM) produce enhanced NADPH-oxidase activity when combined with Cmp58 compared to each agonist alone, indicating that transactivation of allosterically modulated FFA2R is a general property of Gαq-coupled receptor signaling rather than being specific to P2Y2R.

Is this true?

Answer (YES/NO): NO